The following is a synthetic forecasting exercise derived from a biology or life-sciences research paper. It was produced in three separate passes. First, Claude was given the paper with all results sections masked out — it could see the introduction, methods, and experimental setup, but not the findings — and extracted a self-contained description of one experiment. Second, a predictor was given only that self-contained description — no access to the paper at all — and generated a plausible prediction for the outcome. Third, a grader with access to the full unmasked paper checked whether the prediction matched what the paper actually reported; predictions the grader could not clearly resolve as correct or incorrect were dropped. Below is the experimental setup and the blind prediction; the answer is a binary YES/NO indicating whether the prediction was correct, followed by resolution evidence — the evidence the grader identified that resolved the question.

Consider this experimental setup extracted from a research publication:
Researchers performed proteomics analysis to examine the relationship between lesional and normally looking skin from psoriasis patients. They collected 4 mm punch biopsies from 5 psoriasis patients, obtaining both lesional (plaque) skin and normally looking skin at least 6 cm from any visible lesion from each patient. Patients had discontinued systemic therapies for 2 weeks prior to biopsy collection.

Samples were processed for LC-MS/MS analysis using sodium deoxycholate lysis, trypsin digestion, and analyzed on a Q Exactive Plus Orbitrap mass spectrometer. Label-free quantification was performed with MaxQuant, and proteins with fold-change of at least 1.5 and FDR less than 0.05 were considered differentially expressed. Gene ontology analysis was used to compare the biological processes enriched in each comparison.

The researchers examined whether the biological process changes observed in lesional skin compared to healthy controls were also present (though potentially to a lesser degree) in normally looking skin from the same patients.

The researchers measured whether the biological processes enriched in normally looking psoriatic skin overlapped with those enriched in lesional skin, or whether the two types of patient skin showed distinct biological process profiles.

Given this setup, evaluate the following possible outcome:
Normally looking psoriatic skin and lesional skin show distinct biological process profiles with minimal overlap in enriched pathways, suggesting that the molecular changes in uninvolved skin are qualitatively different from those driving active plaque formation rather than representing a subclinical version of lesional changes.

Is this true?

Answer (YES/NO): YES